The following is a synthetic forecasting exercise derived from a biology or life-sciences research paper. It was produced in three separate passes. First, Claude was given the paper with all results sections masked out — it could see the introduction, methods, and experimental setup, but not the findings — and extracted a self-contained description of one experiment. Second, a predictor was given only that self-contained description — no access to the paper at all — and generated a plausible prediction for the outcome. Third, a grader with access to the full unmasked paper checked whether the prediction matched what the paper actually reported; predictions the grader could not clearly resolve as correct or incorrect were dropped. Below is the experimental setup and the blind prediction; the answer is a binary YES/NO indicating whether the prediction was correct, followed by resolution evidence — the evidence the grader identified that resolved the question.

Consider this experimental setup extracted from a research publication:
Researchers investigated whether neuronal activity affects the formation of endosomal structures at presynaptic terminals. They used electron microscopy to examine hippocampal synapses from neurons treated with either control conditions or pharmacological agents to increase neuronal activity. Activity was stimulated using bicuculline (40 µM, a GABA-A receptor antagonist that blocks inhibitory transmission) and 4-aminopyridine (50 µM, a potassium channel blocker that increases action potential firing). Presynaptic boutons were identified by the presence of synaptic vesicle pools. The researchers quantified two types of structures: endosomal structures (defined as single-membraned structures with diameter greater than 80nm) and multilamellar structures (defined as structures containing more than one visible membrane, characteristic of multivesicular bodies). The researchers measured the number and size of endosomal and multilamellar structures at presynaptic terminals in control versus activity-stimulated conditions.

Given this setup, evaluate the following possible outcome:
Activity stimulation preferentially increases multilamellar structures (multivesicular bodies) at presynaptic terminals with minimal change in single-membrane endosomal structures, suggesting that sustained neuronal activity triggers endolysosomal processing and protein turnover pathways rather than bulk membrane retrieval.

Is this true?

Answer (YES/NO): NO